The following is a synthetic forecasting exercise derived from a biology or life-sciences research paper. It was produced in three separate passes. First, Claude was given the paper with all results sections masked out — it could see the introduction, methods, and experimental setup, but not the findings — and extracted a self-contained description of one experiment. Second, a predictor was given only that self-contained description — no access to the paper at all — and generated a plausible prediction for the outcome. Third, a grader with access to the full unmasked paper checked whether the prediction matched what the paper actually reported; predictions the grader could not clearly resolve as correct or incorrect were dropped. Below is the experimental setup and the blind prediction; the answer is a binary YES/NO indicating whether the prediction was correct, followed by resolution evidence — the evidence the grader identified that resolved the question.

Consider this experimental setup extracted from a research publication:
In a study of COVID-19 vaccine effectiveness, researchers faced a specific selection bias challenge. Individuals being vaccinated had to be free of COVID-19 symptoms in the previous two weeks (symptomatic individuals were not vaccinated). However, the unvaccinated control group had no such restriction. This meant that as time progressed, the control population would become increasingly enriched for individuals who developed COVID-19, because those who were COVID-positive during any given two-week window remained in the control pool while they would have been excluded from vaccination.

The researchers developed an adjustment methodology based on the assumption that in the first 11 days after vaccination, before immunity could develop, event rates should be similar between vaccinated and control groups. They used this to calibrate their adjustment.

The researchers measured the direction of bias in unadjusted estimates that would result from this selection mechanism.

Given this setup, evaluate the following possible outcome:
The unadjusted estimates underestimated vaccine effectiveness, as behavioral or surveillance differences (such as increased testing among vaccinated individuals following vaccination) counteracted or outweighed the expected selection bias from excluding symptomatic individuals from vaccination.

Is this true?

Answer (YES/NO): NO